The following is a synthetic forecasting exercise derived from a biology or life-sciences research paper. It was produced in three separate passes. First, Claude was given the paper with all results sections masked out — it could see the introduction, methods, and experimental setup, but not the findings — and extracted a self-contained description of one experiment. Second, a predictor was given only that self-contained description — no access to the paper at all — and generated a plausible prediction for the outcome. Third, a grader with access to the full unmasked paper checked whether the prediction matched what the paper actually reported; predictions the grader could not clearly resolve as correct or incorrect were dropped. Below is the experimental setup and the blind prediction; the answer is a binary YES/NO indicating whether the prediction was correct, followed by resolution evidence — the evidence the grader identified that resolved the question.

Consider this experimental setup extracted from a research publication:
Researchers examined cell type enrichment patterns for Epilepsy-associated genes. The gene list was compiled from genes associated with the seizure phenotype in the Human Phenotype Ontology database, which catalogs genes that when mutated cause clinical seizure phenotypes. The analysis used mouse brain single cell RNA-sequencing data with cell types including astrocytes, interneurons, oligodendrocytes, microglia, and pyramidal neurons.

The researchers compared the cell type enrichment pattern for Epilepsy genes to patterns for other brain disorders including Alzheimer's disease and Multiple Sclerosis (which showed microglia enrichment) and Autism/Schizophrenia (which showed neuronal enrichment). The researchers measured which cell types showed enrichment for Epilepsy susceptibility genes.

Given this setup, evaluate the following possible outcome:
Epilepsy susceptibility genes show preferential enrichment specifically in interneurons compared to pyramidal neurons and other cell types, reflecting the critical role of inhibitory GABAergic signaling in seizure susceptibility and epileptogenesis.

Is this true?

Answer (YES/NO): YES